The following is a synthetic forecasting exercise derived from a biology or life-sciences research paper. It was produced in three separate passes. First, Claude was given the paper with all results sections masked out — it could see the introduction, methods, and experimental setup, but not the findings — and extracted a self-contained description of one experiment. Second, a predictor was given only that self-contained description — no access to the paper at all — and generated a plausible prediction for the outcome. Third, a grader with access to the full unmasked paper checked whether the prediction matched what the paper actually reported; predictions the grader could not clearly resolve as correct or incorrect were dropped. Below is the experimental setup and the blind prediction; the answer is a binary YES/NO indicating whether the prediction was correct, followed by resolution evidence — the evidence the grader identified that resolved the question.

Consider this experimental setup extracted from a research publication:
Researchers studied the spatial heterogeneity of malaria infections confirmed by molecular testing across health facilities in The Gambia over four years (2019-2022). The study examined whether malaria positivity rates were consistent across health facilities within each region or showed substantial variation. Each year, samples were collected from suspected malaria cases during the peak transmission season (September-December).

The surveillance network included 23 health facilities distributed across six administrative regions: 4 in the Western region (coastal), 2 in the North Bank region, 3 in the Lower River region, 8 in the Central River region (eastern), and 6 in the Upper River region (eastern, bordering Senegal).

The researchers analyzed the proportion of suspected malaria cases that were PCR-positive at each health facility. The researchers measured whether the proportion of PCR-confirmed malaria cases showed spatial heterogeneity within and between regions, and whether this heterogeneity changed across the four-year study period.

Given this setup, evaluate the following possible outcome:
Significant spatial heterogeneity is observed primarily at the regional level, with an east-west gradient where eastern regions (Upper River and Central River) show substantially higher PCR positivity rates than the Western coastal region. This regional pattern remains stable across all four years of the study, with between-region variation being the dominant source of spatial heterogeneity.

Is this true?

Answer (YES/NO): NO